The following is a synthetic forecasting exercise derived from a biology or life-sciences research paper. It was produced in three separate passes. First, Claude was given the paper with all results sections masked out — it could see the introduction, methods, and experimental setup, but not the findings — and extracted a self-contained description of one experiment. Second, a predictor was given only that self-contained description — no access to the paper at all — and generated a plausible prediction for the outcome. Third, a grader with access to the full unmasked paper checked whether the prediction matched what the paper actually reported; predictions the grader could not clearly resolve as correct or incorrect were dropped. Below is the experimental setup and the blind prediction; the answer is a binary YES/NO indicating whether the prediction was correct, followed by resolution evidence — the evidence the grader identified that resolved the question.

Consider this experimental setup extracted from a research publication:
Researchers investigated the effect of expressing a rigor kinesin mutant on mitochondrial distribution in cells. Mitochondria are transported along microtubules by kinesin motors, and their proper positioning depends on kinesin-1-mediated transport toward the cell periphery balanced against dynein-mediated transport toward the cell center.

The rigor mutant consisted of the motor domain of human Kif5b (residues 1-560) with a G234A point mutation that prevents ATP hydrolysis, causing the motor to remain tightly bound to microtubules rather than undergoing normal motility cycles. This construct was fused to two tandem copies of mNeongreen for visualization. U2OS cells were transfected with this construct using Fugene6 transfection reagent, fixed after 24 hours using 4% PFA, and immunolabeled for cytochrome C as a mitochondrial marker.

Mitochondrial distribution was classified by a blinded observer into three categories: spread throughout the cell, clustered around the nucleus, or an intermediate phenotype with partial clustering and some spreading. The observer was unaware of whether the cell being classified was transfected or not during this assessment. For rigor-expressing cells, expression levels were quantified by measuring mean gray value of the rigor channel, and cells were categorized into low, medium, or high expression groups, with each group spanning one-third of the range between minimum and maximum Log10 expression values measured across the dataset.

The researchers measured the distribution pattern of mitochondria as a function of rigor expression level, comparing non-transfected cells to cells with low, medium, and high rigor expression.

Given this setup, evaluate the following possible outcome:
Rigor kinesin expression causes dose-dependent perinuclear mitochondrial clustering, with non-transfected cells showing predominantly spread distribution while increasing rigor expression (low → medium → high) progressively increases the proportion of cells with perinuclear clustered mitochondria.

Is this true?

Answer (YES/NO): NO